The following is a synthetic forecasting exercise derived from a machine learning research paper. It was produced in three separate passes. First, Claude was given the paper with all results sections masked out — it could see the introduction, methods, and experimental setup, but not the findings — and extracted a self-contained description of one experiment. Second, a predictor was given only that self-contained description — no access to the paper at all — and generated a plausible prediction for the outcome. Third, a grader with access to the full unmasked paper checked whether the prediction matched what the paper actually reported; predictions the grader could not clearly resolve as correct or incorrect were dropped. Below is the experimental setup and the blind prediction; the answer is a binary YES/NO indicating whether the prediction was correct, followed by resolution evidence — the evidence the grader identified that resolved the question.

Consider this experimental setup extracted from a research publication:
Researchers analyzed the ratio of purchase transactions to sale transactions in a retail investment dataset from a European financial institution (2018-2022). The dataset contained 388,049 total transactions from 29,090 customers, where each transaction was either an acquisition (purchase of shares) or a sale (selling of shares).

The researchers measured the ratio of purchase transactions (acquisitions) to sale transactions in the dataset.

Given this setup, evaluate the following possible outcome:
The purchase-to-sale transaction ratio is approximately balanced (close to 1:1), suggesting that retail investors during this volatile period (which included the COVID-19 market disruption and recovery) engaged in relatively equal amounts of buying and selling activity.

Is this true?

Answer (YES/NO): NO